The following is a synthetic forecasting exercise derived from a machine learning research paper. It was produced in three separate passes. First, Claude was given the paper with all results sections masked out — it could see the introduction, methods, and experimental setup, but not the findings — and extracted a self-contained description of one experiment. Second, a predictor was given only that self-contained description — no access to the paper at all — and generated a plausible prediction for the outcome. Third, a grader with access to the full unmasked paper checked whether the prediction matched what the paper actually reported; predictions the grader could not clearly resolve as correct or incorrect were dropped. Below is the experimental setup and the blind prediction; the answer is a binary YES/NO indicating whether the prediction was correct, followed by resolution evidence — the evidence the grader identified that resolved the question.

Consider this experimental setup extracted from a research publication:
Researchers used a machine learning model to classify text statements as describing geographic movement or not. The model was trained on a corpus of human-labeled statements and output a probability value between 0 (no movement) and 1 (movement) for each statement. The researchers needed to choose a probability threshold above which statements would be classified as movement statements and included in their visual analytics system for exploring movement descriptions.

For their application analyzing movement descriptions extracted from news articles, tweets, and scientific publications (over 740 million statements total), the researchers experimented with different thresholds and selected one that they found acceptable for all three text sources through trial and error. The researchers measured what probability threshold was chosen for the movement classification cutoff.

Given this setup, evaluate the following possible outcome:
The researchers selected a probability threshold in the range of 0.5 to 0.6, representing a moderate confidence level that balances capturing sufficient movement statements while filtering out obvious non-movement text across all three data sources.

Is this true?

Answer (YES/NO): YES